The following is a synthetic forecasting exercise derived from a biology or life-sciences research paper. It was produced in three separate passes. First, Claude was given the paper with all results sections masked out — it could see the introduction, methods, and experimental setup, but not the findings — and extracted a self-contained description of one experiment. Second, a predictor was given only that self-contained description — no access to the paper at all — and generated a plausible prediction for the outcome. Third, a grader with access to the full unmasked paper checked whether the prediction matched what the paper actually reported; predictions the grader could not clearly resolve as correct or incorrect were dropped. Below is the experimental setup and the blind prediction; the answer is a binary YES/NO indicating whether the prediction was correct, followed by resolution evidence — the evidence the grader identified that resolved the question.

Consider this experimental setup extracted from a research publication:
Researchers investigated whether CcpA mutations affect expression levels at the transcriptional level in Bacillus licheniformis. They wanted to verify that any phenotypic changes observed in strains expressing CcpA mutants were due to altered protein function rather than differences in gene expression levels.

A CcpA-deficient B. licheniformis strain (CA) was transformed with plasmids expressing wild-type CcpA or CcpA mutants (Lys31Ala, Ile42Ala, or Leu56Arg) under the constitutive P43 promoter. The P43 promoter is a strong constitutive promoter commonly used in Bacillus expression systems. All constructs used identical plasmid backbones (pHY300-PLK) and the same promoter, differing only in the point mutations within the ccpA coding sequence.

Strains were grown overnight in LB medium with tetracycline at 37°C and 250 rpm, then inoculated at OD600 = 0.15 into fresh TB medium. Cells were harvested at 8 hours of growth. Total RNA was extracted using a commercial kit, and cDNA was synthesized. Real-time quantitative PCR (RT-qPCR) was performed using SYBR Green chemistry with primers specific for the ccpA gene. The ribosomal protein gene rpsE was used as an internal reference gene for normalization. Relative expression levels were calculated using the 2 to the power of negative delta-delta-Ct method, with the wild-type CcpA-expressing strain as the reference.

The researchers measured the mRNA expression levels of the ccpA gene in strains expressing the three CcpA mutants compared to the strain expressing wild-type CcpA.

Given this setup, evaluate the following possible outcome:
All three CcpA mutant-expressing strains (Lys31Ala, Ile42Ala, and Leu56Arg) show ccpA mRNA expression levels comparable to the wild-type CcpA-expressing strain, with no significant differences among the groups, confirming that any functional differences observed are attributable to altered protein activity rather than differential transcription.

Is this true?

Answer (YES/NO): YES